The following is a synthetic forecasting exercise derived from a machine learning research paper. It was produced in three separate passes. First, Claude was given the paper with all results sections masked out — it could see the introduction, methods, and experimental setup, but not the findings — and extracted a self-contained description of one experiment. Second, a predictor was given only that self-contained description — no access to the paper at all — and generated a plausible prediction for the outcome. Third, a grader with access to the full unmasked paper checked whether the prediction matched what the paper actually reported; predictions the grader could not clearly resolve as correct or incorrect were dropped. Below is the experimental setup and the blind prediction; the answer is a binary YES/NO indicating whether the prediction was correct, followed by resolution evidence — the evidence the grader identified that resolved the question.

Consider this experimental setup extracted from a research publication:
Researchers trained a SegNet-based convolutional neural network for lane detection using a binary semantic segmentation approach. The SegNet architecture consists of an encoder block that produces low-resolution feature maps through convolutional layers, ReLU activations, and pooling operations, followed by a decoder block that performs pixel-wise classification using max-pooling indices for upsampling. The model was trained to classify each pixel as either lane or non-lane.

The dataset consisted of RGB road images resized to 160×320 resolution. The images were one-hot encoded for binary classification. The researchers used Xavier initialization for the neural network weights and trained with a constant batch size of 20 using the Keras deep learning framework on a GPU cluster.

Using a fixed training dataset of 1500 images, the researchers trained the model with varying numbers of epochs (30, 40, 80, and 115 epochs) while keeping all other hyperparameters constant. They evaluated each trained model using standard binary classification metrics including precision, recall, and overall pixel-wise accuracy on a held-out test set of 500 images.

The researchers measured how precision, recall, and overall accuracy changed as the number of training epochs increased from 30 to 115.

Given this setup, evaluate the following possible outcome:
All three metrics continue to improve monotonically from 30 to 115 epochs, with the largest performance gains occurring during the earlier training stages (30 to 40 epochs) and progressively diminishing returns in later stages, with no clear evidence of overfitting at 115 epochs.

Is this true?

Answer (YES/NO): NO